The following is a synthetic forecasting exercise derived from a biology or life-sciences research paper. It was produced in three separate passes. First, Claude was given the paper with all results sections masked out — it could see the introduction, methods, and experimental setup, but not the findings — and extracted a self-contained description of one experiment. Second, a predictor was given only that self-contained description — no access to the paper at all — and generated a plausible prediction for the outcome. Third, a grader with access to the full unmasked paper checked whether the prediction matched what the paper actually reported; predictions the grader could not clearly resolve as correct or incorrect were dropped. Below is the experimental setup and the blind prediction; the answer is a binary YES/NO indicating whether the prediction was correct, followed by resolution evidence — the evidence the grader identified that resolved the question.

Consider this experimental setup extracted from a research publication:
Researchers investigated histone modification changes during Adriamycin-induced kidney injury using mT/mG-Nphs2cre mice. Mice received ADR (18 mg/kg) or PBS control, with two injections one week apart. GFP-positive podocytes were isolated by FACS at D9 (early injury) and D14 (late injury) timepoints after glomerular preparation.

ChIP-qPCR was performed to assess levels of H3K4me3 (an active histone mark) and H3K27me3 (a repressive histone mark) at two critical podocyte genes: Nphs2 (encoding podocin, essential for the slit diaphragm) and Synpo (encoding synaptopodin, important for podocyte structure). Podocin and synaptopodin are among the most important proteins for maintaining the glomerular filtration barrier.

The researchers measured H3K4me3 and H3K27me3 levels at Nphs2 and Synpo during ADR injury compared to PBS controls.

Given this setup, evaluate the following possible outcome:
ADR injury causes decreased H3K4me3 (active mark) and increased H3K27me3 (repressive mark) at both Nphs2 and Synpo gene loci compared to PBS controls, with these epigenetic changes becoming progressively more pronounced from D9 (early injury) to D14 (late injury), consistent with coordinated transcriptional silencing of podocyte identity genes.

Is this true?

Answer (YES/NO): NO